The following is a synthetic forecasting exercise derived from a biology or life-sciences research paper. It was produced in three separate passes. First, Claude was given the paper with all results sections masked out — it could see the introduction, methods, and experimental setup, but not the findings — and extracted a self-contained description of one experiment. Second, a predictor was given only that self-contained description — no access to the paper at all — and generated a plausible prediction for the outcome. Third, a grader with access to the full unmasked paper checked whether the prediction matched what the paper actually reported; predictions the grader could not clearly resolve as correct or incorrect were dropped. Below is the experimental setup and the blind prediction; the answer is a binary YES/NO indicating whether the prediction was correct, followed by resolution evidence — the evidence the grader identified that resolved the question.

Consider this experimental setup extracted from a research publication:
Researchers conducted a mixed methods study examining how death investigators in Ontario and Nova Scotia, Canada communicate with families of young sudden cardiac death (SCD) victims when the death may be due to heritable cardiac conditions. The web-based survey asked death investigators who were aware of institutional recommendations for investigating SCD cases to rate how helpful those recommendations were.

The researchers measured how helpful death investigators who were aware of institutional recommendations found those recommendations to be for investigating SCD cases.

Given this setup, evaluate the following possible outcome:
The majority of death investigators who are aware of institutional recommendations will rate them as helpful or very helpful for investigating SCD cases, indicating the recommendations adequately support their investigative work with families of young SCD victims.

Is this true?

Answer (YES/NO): YES